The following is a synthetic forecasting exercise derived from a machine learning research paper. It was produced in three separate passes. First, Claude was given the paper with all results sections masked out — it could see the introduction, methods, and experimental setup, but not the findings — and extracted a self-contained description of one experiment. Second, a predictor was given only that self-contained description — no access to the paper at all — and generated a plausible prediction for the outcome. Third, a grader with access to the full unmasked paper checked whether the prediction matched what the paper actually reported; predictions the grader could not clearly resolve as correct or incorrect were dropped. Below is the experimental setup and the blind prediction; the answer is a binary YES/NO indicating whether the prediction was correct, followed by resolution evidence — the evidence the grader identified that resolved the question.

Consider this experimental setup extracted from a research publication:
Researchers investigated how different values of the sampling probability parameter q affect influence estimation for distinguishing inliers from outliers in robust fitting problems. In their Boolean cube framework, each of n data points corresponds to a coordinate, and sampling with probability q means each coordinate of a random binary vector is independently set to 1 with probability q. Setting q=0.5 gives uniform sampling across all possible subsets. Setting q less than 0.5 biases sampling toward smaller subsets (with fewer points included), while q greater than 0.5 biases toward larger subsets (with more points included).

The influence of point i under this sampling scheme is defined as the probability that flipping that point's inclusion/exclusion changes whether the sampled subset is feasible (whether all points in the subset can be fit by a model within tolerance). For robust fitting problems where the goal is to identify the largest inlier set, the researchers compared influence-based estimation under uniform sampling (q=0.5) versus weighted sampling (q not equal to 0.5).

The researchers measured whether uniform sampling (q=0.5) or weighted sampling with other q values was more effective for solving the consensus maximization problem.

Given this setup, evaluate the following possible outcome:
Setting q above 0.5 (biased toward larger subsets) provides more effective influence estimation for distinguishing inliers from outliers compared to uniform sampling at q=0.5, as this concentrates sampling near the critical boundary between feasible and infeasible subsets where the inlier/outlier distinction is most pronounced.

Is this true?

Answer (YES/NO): NO